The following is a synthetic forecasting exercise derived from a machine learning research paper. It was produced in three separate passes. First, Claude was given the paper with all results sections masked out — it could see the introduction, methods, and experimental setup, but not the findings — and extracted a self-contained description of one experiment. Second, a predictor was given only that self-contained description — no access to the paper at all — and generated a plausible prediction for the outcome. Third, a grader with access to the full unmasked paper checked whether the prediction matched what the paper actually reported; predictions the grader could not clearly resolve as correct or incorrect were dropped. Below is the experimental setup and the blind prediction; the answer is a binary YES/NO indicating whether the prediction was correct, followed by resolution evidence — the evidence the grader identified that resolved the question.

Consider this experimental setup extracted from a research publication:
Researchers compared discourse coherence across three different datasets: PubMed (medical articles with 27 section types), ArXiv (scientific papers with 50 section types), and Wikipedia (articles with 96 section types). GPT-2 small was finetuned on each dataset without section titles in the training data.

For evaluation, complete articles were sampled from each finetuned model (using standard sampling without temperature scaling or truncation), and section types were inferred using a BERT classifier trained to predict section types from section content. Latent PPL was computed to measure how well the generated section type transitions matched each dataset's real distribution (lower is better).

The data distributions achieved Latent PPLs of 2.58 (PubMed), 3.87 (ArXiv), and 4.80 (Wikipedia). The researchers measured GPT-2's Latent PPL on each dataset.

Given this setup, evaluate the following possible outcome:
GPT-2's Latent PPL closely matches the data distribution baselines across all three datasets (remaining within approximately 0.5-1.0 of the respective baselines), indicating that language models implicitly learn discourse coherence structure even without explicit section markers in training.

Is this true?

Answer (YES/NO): NO